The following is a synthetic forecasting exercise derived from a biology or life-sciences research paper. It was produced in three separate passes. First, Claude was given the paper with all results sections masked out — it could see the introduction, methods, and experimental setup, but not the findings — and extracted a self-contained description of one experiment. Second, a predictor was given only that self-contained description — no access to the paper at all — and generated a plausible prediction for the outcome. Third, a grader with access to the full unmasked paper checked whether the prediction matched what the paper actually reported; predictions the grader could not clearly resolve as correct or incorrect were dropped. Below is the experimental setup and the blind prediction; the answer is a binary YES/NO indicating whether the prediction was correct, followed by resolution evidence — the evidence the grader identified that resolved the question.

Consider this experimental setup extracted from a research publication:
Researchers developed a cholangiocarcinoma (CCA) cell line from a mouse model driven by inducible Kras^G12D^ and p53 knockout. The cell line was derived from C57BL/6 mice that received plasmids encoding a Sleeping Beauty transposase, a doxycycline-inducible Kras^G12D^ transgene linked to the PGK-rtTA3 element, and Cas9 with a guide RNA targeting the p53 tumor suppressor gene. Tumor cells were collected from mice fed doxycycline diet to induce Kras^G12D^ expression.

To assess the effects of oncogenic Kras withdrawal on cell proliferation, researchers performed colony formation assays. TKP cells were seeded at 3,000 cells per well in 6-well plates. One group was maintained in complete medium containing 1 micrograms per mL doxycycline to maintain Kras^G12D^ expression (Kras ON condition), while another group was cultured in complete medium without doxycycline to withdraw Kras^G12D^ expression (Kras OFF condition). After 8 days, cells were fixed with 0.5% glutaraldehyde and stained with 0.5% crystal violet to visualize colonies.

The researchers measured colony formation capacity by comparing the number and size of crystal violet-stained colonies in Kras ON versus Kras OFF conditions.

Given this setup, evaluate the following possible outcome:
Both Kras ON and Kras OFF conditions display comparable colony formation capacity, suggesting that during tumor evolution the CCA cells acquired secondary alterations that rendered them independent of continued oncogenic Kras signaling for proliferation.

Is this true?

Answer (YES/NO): NO